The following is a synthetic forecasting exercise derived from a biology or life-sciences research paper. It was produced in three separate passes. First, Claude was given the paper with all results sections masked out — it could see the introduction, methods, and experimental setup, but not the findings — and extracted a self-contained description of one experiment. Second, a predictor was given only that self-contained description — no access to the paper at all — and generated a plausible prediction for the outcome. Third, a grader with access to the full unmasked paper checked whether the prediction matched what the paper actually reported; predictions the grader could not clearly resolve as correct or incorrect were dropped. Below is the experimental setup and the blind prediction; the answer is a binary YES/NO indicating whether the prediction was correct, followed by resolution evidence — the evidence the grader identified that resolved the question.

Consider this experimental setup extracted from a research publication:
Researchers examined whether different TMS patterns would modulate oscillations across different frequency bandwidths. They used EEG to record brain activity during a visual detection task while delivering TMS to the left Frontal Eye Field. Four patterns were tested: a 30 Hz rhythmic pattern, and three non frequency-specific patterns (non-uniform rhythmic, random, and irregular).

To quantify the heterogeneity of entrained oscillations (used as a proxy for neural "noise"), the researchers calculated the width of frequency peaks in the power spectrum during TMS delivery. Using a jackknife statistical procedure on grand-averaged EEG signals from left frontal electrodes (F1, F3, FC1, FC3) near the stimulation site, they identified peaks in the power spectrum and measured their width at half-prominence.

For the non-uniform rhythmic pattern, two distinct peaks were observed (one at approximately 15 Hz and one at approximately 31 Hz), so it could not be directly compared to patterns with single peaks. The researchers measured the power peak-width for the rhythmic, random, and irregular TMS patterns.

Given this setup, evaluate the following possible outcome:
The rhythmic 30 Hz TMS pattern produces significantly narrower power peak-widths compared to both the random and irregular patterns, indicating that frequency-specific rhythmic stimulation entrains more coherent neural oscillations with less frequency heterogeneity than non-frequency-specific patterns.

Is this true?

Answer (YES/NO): NO